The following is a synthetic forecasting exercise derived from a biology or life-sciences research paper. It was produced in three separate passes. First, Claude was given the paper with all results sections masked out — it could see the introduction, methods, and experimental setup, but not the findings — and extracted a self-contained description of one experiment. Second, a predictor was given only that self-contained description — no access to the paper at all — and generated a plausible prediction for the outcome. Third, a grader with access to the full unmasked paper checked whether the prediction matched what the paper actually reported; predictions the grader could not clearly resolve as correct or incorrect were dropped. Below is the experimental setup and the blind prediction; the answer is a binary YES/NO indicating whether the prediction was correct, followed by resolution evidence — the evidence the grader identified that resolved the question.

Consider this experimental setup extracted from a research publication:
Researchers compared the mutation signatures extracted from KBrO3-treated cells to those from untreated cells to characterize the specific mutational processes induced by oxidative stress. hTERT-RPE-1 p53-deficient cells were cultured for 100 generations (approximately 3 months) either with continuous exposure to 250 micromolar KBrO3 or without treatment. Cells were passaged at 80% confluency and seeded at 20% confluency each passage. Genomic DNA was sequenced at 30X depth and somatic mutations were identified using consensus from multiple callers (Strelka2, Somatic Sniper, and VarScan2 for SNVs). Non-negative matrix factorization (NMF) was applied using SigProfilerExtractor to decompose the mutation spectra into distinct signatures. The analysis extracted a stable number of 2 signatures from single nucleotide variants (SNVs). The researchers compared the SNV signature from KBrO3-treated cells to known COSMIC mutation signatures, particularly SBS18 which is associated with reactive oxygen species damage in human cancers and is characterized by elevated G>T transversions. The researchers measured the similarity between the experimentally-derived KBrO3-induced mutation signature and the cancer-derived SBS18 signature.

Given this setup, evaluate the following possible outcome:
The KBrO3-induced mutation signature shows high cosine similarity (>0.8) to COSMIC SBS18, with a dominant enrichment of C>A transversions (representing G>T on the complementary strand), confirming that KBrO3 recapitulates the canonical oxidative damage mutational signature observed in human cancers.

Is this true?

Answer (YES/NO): NO